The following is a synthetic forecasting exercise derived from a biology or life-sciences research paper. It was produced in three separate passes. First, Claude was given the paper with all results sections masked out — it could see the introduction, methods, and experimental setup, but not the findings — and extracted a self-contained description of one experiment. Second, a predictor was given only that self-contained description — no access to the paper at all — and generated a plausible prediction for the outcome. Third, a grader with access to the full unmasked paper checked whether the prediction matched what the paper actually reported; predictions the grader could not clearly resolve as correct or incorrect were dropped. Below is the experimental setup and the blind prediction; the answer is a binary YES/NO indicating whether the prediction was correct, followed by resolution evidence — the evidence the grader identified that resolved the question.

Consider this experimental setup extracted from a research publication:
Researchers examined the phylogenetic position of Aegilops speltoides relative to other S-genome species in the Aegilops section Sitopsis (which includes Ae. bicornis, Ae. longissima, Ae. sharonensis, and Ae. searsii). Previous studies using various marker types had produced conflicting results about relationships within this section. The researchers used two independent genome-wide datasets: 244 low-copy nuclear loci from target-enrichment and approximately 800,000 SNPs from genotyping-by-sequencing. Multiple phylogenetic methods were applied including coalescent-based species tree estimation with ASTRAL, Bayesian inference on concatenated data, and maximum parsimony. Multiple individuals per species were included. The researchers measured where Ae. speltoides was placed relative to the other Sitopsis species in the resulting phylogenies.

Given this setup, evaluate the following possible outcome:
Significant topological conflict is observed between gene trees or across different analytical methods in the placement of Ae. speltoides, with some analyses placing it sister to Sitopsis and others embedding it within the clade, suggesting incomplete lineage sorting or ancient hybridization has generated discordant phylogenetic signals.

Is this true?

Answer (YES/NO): NO